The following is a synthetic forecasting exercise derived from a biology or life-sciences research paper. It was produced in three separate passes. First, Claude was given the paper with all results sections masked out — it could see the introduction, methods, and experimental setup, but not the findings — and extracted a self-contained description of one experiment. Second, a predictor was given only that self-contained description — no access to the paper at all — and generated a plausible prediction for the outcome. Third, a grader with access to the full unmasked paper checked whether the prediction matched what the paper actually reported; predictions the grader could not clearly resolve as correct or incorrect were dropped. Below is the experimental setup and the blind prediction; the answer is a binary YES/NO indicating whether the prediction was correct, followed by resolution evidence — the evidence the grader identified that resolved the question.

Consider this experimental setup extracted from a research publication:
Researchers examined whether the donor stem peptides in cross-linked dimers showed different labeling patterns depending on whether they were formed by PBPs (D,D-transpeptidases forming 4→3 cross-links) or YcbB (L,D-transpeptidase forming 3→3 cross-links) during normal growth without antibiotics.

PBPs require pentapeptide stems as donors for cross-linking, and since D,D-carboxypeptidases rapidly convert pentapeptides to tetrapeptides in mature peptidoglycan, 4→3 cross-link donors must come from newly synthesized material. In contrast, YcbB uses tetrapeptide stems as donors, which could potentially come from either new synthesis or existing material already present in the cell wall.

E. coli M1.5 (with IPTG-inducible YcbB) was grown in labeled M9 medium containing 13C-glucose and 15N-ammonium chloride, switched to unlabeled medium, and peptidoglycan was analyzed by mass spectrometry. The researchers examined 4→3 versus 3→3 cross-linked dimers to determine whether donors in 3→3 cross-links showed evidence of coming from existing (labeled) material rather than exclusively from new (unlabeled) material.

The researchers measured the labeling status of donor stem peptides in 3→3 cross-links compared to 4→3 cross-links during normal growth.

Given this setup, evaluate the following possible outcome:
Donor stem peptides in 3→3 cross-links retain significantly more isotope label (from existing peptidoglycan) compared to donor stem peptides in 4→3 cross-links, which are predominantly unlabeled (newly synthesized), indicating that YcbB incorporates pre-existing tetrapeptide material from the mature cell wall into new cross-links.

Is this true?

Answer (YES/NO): NO